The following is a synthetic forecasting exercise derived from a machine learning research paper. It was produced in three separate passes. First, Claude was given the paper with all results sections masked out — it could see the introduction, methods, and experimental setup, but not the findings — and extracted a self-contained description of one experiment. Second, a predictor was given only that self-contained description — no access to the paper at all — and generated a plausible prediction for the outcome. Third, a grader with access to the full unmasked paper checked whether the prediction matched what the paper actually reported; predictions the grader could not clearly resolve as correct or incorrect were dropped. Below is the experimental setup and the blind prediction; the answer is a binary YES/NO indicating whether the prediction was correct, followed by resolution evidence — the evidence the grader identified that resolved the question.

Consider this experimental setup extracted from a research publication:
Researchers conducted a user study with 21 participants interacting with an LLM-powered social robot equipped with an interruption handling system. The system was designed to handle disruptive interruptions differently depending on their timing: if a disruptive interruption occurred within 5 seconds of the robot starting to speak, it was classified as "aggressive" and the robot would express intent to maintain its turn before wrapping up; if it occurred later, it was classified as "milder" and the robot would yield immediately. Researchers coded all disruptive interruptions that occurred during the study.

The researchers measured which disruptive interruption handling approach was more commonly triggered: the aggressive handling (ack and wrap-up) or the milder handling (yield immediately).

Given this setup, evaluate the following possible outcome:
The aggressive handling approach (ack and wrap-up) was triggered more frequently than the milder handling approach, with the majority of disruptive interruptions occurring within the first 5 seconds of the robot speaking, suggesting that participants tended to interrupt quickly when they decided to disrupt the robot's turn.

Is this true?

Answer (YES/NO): NO